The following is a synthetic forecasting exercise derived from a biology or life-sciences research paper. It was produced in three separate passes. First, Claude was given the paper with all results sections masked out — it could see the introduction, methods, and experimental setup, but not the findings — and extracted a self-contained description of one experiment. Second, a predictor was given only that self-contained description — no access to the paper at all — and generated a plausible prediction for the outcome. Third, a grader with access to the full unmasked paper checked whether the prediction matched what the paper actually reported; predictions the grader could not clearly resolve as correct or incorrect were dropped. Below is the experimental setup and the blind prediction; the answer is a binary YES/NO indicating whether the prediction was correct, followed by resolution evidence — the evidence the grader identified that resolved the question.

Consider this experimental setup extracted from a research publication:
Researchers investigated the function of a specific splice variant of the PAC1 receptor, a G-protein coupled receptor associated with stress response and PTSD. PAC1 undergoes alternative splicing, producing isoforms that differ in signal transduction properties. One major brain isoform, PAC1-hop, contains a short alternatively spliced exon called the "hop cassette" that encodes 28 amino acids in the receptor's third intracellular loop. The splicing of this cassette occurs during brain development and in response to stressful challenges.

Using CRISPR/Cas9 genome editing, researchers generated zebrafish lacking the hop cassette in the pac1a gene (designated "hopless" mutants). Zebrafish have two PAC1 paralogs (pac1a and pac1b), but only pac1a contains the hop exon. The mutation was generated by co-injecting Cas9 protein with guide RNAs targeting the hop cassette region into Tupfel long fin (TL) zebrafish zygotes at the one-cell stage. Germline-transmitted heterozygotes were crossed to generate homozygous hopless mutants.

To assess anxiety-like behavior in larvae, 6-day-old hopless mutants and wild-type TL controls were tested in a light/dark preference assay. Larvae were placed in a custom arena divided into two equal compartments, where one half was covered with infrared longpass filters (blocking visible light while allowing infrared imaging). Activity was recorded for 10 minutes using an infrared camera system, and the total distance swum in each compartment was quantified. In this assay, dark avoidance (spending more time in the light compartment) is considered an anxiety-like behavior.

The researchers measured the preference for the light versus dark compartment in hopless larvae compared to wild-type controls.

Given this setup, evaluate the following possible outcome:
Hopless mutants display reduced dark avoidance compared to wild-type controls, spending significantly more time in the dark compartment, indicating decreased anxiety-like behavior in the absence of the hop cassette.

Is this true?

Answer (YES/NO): NO